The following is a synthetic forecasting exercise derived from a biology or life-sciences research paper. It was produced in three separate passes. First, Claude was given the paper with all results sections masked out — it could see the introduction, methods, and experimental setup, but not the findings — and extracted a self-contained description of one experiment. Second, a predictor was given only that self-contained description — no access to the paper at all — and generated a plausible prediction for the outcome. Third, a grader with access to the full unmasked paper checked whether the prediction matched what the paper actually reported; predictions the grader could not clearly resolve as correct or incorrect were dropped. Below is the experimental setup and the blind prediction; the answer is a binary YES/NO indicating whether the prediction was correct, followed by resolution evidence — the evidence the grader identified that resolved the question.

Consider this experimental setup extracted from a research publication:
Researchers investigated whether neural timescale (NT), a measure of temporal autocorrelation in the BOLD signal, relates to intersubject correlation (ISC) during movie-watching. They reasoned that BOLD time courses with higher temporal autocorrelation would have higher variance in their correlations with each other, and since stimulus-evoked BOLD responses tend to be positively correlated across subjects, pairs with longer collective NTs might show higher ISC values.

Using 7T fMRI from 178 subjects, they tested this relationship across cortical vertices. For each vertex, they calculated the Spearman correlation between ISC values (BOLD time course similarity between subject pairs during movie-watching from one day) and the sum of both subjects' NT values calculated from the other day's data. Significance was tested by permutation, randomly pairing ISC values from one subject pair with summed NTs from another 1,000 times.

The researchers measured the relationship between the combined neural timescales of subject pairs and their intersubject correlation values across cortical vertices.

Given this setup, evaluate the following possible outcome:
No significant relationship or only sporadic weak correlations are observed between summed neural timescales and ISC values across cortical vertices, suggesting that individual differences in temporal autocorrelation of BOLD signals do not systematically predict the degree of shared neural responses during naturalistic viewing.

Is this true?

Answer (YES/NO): NO